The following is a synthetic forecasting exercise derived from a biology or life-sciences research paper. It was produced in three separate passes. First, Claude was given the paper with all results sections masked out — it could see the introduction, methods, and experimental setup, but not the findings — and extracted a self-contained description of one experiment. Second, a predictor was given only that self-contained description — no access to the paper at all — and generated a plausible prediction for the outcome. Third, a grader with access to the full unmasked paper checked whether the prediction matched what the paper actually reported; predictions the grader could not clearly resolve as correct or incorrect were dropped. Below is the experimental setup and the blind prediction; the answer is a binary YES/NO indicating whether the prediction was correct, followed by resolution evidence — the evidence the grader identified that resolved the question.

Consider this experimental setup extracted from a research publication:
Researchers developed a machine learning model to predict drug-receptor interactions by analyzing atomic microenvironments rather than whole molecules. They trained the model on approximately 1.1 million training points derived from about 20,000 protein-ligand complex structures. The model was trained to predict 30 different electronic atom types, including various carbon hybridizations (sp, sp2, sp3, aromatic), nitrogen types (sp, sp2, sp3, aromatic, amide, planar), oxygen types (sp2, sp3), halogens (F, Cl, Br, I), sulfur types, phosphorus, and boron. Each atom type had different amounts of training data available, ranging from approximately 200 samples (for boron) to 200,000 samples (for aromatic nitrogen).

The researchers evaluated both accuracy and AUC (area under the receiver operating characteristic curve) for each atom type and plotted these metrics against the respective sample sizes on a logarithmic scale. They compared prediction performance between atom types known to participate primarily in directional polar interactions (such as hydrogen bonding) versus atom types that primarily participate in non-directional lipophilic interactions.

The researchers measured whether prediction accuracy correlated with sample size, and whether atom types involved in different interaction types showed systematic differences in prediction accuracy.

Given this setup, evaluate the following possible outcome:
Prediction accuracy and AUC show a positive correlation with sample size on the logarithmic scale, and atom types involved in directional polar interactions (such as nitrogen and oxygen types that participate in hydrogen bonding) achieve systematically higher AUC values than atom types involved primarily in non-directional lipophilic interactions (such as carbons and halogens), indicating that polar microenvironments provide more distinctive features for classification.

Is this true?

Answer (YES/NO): NO